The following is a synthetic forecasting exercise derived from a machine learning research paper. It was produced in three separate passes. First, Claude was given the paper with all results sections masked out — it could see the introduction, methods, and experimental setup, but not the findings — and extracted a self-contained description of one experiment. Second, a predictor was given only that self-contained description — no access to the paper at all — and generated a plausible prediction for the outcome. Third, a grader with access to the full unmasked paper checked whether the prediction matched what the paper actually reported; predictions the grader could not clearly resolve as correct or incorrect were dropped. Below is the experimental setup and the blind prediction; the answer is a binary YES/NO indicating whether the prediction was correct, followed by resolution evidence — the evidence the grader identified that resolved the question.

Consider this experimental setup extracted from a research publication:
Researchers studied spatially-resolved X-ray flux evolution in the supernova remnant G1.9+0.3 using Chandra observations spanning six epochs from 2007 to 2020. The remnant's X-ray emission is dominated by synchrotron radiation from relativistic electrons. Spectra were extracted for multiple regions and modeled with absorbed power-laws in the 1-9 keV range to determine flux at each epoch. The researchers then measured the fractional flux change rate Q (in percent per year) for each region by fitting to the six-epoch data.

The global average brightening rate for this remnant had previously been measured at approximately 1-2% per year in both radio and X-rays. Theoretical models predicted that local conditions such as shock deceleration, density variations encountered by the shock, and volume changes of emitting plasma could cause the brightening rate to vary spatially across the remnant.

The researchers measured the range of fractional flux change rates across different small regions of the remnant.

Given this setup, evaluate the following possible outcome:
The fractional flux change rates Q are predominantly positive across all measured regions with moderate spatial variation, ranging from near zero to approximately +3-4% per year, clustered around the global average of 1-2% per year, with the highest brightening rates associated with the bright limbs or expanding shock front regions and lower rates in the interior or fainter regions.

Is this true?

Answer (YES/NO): NO